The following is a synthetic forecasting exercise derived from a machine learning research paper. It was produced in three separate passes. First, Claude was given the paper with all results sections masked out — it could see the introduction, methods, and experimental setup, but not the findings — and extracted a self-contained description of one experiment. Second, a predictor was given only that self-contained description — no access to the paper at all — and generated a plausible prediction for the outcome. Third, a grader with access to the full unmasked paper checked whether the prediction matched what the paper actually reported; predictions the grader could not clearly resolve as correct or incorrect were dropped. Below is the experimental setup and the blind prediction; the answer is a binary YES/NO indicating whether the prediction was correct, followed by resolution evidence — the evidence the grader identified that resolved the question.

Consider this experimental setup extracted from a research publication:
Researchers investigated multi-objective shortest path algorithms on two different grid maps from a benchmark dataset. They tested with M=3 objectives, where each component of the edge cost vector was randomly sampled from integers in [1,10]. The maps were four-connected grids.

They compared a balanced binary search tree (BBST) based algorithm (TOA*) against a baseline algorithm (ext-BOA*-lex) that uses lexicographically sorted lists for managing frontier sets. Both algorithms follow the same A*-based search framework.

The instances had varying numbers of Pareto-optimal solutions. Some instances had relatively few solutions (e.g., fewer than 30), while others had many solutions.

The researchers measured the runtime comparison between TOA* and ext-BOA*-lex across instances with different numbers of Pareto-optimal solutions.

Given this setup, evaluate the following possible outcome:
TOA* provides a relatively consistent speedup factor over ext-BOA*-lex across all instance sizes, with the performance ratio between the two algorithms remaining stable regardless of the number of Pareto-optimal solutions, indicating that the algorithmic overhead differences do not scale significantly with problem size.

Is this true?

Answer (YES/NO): NO